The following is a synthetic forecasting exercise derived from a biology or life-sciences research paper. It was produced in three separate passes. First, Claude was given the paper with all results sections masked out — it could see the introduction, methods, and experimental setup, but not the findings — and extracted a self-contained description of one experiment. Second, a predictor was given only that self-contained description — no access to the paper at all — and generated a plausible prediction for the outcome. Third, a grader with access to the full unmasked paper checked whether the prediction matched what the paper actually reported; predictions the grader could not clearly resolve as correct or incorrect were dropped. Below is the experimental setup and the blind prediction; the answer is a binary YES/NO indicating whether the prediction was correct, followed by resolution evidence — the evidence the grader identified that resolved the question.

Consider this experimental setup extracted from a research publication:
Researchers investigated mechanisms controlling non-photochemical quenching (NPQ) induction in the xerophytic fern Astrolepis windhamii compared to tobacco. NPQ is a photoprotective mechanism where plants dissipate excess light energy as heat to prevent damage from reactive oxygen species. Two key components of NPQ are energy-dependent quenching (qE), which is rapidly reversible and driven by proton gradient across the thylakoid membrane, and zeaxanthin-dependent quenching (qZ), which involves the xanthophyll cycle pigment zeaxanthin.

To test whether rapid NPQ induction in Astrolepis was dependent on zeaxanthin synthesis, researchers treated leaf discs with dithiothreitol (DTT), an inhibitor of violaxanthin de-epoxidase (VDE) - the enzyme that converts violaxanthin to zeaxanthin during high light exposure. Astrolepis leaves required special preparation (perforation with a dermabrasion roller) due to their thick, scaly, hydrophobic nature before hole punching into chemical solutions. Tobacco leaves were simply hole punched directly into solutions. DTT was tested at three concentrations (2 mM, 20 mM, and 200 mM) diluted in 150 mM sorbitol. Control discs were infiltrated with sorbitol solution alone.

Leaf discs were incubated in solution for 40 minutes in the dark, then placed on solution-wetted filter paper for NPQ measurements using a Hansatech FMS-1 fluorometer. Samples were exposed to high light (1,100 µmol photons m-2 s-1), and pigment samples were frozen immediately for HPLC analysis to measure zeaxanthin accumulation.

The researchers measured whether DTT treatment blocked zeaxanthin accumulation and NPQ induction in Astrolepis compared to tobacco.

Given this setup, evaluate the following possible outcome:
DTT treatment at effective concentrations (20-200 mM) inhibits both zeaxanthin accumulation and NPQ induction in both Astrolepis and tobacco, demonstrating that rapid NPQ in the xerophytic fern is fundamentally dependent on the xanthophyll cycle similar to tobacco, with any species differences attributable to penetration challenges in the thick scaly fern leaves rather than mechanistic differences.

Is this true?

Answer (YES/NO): NO